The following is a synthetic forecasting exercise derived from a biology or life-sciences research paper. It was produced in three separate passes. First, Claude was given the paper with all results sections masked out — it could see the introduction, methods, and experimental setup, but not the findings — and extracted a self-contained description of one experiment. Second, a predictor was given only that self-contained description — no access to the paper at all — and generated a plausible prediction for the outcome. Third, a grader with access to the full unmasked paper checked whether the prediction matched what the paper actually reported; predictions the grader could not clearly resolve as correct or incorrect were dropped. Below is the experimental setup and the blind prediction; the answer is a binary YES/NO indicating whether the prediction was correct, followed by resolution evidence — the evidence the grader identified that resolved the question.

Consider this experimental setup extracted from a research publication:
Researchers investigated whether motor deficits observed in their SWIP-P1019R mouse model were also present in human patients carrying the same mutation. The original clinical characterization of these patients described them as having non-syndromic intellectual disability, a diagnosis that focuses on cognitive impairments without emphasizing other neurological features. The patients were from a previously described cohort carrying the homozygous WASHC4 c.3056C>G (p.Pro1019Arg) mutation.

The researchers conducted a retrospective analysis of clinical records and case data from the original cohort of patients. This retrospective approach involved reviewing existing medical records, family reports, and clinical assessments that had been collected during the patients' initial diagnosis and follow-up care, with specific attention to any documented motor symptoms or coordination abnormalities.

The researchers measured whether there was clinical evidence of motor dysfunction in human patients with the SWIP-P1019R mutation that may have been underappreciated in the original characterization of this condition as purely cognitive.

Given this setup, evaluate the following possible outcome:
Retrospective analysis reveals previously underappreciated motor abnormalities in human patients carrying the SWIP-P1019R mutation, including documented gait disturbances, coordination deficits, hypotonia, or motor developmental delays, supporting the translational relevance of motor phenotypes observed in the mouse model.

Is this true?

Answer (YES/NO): YES